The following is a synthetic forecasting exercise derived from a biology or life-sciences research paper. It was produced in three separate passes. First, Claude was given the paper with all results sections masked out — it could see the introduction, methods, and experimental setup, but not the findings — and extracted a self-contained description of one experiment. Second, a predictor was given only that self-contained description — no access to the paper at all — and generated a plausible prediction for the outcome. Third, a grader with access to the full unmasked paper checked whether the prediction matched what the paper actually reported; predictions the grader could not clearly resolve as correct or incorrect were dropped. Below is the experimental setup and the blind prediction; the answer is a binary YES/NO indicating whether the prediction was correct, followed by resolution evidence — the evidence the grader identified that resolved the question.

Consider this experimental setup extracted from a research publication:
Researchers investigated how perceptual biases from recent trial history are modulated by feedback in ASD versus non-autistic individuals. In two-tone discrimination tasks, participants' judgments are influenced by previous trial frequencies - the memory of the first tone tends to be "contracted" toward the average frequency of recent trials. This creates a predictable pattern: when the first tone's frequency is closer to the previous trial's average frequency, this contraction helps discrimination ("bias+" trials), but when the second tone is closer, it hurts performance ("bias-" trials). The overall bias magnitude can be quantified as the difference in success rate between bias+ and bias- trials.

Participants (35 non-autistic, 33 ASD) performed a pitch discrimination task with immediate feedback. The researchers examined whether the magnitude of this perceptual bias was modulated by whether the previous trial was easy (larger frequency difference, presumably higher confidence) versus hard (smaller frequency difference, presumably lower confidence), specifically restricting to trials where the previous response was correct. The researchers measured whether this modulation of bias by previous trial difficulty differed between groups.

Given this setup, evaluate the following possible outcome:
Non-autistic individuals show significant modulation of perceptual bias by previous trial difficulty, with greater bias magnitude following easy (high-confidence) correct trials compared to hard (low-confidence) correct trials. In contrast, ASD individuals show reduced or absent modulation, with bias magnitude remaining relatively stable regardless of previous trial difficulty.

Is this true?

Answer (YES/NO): YES